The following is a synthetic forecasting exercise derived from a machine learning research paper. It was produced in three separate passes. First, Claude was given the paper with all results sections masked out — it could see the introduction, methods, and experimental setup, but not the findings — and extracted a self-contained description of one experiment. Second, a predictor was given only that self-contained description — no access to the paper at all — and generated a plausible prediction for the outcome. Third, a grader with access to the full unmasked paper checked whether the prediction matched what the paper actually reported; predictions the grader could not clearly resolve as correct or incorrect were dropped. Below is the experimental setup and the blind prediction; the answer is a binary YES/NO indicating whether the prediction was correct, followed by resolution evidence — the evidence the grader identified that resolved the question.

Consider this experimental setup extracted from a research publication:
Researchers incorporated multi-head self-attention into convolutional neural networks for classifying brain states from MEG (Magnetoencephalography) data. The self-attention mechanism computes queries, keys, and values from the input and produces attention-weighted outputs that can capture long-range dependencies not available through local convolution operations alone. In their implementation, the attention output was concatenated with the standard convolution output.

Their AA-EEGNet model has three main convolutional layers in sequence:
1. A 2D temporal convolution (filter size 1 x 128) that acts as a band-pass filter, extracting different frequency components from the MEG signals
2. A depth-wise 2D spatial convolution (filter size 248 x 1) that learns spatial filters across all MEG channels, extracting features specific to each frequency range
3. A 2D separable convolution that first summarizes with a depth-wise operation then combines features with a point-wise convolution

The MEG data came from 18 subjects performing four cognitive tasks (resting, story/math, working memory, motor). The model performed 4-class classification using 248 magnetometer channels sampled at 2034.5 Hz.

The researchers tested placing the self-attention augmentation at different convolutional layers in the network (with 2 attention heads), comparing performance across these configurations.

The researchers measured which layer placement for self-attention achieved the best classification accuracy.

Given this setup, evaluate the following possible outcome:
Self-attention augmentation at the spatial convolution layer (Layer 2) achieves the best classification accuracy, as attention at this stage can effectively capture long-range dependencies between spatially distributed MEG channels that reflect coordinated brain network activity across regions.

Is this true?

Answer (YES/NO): NO